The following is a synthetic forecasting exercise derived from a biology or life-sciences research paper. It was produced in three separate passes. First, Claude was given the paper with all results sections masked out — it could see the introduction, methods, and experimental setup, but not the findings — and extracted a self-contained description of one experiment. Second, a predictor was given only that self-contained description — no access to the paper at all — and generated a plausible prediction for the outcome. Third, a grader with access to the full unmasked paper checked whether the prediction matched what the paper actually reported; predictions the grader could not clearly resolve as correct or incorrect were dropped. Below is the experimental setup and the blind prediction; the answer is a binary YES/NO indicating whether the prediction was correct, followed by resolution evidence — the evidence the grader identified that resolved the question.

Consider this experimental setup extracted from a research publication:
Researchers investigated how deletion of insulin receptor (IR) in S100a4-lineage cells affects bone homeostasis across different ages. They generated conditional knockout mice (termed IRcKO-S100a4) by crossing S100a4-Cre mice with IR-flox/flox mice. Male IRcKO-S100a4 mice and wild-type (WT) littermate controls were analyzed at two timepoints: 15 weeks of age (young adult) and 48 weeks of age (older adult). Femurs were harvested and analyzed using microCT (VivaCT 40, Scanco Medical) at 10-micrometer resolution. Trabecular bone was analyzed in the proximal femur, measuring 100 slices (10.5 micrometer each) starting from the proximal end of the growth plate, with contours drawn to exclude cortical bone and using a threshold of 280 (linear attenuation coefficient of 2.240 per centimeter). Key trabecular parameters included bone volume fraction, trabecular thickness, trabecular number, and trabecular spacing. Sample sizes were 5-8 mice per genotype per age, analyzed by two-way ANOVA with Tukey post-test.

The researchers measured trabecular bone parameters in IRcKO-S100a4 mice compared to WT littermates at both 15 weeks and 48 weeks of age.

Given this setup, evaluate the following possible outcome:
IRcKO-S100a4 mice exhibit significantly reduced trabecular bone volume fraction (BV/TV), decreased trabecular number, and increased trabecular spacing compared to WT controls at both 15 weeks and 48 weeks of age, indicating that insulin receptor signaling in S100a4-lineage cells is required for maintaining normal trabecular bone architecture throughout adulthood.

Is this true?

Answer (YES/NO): NO